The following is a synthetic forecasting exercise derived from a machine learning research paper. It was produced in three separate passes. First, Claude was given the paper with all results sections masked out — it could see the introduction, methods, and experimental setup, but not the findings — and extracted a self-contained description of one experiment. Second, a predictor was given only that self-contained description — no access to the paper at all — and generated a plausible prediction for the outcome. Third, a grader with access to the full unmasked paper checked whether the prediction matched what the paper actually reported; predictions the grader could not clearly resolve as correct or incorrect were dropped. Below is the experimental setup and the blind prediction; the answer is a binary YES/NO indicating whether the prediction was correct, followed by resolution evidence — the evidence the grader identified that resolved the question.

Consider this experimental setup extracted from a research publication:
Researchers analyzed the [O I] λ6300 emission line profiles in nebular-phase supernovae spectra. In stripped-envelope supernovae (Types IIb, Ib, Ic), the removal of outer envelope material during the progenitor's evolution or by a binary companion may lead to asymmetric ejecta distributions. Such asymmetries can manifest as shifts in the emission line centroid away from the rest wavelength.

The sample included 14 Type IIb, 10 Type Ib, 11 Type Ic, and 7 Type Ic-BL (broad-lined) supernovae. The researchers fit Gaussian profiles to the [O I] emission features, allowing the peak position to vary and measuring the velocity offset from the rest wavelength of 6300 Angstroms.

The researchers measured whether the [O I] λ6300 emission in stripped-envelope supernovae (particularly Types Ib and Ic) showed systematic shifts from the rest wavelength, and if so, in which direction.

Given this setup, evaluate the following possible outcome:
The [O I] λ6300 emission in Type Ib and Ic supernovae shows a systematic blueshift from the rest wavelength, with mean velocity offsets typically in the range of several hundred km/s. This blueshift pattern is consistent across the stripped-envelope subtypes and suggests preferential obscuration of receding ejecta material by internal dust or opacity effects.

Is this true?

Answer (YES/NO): NO